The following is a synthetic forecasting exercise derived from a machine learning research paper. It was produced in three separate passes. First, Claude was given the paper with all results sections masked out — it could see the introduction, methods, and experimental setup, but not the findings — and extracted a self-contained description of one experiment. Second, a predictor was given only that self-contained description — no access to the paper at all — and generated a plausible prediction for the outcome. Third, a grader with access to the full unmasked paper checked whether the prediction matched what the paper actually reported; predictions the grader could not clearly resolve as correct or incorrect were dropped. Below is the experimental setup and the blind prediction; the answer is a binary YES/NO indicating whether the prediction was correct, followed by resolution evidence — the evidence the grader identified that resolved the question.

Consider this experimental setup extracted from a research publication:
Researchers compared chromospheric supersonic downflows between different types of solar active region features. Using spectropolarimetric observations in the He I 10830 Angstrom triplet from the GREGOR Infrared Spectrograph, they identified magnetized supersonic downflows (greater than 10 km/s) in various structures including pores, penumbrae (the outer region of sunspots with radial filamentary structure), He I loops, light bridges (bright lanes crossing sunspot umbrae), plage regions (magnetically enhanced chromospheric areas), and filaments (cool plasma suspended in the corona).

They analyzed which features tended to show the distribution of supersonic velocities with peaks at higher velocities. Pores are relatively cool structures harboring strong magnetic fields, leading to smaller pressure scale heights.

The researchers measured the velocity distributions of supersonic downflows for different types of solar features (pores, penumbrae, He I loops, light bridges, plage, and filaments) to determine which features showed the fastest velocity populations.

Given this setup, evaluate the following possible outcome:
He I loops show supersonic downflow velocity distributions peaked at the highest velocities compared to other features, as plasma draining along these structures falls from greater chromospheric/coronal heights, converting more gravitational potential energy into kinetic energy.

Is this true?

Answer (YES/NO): NO